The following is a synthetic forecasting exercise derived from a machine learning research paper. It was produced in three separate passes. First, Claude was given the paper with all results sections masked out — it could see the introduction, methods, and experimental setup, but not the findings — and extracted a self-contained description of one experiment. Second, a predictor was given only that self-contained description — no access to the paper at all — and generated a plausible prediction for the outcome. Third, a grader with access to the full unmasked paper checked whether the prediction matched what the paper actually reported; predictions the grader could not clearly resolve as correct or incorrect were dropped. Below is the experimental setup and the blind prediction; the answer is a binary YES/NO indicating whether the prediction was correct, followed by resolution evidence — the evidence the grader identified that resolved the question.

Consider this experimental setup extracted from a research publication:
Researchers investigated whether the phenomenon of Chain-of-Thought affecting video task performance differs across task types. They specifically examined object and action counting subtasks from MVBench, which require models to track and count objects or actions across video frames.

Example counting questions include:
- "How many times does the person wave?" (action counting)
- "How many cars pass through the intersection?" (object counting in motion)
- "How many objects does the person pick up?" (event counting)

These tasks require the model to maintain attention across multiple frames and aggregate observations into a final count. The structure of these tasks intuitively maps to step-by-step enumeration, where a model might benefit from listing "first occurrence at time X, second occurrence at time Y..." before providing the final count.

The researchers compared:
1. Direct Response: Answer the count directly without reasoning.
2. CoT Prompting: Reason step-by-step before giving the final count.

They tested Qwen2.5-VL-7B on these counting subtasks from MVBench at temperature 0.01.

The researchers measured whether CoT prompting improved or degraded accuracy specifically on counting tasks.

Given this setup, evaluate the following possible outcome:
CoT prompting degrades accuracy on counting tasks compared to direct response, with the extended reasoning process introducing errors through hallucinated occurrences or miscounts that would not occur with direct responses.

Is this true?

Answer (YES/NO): NO